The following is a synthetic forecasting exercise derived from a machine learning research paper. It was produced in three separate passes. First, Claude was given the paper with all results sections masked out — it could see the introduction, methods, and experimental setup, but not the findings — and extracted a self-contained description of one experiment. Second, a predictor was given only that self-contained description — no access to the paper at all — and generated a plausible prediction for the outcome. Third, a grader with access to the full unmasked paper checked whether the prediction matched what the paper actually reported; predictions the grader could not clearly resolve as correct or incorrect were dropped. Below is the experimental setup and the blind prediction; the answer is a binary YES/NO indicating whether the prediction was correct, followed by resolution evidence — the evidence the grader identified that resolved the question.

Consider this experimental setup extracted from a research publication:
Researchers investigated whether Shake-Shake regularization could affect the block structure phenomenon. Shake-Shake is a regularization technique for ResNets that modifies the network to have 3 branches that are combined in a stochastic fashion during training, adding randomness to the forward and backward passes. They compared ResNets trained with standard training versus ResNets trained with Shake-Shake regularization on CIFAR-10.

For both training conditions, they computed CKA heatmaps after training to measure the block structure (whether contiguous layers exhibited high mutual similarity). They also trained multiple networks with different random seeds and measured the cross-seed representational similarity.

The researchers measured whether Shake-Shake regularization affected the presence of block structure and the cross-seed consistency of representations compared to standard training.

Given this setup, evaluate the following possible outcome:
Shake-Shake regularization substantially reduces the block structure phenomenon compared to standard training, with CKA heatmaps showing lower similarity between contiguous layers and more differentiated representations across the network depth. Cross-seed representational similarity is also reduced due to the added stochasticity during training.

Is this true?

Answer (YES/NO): NO